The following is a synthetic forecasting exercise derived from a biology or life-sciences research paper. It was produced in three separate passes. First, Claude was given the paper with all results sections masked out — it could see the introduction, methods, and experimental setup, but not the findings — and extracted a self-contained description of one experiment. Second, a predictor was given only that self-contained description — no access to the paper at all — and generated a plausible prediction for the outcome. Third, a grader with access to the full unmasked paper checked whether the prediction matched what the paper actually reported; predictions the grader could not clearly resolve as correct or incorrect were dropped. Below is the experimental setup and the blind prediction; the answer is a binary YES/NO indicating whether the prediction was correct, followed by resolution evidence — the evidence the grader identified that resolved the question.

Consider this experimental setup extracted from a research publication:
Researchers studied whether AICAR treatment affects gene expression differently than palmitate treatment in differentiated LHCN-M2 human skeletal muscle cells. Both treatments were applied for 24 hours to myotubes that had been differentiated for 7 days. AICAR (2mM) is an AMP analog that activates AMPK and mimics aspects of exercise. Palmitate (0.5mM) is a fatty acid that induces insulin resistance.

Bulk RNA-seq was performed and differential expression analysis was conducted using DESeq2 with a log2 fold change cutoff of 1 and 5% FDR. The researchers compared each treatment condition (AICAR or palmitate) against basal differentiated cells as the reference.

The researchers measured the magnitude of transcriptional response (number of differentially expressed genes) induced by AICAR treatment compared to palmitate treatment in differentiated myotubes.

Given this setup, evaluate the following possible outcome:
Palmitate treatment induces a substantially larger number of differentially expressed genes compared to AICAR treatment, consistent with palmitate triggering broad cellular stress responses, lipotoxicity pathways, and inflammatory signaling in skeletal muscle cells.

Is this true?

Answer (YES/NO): NO